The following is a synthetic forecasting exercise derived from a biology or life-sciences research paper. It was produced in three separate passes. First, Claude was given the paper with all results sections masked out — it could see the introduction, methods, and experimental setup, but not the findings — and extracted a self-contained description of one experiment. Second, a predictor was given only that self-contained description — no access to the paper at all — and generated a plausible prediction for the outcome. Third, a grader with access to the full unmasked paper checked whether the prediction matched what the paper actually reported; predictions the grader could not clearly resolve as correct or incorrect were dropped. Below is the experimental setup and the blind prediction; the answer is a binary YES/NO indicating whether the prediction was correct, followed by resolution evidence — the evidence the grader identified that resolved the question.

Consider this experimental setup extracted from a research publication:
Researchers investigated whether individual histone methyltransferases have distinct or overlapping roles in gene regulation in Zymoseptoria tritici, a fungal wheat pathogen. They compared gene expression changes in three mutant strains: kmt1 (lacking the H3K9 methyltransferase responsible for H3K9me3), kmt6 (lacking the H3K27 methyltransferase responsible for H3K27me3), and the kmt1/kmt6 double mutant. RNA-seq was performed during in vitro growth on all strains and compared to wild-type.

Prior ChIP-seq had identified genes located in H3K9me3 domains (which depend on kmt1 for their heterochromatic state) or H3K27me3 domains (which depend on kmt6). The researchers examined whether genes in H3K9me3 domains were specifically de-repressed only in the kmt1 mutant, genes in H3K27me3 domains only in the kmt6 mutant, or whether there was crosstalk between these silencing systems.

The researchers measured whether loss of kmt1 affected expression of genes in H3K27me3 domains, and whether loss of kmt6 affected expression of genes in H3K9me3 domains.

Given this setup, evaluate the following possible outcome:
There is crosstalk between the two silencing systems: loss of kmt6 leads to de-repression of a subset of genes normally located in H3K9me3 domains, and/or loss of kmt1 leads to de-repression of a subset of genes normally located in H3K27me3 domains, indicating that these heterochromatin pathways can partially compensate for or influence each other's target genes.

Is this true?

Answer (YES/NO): YES